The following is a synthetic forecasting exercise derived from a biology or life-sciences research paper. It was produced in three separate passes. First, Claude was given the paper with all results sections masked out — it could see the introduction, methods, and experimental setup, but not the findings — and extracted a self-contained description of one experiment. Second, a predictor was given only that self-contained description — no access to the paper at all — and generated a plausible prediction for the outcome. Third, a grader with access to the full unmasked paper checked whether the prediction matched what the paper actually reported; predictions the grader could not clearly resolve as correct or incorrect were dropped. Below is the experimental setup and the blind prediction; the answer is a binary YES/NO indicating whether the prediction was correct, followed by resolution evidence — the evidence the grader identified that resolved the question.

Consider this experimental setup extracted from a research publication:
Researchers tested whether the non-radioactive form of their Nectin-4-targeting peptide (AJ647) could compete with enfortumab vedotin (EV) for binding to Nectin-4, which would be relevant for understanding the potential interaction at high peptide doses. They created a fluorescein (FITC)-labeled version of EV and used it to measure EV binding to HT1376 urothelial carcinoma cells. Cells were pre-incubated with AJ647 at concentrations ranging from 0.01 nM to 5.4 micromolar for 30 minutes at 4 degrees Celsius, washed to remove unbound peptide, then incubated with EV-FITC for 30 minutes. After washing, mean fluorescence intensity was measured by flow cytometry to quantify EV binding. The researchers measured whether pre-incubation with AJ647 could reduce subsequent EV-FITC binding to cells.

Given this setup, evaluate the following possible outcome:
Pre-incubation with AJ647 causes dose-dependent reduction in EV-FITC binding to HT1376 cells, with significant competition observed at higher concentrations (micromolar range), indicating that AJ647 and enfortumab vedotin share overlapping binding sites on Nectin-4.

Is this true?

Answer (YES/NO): NO